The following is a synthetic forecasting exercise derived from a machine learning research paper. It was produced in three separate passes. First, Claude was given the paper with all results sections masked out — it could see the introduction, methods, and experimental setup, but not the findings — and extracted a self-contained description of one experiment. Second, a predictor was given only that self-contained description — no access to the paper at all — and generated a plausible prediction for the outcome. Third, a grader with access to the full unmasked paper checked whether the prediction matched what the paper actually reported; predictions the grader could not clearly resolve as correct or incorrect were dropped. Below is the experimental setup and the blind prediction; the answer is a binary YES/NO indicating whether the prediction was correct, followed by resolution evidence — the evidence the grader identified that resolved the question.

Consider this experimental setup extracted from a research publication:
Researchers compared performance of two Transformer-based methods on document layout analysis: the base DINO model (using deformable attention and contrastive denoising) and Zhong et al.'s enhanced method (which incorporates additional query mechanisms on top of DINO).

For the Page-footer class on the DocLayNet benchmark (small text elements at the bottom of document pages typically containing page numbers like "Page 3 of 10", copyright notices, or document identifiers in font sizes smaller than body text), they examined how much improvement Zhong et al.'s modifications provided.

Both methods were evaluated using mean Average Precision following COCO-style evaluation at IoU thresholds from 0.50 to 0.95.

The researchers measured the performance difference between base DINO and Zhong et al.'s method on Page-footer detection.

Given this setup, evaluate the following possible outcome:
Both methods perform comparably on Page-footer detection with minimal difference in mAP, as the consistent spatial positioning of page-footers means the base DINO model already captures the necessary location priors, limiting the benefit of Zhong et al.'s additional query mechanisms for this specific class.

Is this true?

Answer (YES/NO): NO